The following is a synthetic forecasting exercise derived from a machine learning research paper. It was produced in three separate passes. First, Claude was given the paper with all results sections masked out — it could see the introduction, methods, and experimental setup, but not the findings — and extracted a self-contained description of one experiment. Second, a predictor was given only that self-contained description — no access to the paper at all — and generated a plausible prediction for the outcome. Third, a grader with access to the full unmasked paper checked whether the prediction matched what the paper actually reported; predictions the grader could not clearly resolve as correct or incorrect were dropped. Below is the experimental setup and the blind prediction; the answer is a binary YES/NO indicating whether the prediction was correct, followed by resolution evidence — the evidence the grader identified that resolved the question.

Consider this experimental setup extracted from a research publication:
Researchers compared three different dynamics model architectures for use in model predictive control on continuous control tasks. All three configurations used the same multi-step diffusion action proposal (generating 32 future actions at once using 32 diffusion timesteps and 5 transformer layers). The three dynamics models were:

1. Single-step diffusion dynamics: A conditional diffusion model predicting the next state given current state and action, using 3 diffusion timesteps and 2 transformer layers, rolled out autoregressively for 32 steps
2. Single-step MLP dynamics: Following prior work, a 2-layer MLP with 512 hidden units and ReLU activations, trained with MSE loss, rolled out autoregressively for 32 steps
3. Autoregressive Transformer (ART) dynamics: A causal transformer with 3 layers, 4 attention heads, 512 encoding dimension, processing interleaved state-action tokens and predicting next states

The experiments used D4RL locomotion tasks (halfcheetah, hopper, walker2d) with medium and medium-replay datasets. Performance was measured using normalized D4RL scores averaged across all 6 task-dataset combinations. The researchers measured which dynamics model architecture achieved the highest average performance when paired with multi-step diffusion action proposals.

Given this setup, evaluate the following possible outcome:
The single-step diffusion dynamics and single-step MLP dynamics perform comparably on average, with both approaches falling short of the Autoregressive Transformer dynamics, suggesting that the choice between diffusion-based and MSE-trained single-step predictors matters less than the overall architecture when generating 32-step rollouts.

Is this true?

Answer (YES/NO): YES